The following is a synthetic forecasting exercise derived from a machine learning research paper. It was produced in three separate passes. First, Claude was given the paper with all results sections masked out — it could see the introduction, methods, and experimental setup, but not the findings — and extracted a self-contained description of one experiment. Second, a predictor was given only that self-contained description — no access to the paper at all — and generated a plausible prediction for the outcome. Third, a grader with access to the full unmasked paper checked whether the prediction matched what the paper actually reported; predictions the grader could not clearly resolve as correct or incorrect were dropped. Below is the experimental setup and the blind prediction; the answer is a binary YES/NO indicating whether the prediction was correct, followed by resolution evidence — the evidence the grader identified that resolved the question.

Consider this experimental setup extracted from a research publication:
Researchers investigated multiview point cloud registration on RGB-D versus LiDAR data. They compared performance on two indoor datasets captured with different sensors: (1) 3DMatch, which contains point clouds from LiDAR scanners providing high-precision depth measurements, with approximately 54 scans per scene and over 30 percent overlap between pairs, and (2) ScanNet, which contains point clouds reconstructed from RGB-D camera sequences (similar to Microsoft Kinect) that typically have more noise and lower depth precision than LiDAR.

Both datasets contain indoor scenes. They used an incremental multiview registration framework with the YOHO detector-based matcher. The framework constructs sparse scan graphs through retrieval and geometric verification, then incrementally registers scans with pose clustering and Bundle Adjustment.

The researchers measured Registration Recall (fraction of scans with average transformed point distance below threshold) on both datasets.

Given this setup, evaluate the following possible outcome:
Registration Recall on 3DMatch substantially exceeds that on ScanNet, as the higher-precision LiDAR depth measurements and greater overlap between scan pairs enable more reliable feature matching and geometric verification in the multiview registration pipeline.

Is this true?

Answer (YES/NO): YES